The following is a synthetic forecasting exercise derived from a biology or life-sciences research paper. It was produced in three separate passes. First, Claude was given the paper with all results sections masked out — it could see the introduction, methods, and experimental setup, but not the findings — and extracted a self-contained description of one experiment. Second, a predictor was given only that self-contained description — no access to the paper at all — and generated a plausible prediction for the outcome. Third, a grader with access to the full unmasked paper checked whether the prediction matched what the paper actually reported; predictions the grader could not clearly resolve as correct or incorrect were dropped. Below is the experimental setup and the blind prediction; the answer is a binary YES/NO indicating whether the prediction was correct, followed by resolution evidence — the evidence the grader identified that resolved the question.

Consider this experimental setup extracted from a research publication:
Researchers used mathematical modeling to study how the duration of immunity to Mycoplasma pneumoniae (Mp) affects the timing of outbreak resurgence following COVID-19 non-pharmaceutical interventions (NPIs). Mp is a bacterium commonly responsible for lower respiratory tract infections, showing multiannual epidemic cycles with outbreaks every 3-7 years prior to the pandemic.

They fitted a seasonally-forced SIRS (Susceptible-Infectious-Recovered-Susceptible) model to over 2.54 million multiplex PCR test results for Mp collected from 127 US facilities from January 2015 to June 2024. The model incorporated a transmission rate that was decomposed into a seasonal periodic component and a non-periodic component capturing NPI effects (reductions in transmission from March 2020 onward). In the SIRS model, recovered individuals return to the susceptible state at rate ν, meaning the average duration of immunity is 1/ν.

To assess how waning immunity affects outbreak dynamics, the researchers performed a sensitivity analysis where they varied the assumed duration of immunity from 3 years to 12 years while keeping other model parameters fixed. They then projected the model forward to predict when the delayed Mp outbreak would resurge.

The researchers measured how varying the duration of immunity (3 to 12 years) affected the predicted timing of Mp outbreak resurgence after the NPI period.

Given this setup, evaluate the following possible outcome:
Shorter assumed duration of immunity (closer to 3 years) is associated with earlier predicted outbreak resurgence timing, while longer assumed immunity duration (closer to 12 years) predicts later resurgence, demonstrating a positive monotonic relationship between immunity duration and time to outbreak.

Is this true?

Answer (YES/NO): YES